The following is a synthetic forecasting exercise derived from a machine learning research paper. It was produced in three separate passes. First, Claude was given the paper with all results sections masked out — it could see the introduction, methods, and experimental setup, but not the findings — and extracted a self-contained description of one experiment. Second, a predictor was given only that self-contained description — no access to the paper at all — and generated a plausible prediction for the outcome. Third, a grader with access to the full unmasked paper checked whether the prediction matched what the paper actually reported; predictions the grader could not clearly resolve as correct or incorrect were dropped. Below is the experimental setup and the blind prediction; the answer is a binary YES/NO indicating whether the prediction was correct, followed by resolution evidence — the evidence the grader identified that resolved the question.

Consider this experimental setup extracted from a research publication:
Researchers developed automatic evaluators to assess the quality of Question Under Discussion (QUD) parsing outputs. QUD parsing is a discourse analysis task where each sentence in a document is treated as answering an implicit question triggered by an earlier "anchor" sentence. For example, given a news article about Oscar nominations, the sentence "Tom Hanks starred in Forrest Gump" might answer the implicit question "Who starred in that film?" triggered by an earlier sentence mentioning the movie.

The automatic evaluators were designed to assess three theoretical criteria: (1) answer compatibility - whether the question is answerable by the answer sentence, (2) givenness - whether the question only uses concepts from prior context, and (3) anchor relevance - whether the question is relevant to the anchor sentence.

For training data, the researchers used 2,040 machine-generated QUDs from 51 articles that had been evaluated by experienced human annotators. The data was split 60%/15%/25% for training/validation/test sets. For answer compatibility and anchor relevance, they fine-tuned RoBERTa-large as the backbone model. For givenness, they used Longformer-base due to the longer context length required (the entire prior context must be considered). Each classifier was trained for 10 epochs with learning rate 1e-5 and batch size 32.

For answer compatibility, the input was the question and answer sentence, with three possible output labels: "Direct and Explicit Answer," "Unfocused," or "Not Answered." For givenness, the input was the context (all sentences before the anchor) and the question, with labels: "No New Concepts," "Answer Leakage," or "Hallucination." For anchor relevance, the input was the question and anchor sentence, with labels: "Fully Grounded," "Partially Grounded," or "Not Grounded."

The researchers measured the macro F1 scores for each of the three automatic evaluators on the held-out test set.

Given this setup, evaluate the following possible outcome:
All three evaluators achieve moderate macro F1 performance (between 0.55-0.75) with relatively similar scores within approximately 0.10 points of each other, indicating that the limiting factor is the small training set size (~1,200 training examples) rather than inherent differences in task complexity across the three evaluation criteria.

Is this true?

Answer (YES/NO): NO